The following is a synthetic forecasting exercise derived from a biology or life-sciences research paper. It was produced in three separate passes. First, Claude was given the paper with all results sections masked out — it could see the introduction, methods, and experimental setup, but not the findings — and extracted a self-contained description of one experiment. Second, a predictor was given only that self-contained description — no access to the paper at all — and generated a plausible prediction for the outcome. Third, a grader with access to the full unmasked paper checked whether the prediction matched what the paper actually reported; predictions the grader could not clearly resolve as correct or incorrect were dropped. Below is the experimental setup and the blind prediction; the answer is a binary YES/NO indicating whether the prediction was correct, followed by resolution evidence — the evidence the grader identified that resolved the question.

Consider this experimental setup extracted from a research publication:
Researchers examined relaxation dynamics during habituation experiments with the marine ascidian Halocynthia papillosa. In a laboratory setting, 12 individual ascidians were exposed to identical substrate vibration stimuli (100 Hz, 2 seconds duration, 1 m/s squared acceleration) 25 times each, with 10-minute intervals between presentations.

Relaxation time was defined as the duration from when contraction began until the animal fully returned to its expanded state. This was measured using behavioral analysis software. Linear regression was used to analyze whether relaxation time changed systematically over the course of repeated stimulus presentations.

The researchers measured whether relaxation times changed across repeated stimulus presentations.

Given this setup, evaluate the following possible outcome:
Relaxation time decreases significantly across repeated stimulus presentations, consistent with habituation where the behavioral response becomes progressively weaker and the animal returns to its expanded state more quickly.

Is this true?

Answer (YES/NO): YES